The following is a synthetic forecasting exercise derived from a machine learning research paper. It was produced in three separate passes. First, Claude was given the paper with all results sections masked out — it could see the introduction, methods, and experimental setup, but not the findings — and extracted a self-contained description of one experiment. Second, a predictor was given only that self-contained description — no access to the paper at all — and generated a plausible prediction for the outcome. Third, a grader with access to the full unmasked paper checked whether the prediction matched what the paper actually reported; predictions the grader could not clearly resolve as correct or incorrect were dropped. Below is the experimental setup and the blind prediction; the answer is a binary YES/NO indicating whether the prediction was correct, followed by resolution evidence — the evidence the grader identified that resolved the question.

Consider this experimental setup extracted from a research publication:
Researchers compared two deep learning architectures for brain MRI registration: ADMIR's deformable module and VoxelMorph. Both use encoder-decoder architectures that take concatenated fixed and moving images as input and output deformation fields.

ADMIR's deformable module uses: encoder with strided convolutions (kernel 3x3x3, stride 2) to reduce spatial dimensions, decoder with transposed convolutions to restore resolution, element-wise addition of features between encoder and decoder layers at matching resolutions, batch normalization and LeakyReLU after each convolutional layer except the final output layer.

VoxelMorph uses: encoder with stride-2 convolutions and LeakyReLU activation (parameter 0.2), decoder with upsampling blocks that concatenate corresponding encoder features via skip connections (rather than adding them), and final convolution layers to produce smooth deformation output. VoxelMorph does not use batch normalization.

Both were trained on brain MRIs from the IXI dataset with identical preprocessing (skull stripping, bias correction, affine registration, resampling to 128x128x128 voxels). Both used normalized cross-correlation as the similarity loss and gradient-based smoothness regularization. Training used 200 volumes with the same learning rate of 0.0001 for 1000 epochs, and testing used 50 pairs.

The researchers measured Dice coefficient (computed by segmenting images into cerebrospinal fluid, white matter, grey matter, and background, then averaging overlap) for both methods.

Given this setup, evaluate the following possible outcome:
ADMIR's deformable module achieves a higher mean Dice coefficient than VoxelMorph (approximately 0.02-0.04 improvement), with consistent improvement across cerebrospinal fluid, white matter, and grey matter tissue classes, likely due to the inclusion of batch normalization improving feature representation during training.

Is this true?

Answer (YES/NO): NO